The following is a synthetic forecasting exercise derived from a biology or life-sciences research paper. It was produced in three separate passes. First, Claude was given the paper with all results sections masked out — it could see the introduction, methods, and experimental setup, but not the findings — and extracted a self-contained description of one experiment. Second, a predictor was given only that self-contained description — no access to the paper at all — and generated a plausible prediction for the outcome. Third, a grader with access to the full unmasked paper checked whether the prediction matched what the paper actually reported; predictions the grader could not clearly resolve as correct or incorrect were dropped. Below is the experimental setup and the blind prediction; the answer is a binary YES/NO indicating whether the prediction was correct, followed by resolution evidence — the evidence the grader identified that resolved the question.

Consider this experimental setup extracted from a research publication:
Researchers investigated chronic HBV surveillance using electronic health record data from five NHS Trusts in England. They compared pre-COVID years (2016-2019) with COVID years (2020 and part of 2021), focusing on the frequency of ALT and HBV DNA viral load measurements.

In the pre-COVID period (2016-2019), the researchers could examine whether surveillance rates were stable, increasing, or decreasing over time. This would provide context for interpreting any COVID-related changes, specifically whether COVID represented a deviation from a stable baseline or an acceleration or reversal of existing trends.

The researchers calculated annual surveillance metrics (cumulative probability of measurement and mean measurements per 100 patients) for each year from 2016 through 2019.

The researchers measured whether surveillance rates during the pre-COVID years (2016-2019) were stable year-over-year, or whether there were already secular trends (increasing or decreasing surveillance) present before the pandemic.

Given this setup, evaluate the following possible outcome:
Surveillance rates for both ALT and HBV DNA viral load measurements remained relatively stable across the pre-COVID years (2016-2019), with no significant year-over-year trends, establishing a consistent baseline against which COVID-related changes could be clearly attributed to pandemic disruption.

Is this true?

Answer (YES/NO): YES